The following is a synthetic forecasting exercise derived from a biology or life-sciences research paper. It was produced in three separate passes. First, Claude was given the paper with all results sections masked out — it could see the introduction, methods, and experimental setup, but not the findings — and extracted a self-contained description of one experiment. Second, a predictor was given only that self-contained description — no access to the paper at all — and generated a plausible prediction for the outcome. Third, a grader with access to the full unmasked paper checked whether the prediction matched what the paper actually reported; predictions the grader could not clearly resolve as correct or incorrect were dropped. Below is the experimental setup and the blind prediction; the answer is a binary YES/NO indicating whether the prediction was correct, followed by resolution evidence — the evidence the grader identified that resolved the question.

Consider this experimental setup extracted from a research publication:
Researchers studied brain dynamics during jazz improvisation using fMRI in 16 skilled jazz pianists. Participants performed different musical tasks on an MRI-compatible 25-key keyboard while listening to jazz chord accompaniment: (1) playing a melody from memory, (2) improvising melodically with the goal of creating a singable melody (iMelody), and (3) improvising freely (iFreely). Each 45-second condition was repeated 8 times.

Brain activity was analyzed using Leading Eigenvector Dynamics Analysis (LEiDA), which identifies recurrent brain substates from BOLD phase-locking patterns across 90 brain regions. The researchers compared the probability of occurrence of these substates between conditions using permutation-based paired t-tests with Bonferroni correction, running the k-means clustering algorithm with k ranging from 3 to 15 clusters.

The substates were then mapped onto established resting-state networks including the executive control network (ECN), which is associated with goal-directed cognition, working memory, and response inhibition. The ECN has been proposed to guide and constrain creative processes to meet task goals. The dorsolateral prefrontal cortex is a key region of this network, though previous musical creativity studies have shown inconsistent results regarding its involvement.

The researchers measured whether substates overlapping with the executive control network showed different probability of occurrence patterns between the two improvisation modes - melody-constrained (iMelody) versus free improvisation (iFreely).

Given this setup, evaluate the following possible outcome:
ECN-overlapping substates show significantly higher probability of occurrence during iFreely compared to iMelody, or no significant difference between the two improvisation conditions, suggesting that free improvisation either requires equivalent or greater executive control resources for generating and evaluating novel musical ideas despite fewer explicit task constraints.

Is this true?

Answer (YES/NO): NO